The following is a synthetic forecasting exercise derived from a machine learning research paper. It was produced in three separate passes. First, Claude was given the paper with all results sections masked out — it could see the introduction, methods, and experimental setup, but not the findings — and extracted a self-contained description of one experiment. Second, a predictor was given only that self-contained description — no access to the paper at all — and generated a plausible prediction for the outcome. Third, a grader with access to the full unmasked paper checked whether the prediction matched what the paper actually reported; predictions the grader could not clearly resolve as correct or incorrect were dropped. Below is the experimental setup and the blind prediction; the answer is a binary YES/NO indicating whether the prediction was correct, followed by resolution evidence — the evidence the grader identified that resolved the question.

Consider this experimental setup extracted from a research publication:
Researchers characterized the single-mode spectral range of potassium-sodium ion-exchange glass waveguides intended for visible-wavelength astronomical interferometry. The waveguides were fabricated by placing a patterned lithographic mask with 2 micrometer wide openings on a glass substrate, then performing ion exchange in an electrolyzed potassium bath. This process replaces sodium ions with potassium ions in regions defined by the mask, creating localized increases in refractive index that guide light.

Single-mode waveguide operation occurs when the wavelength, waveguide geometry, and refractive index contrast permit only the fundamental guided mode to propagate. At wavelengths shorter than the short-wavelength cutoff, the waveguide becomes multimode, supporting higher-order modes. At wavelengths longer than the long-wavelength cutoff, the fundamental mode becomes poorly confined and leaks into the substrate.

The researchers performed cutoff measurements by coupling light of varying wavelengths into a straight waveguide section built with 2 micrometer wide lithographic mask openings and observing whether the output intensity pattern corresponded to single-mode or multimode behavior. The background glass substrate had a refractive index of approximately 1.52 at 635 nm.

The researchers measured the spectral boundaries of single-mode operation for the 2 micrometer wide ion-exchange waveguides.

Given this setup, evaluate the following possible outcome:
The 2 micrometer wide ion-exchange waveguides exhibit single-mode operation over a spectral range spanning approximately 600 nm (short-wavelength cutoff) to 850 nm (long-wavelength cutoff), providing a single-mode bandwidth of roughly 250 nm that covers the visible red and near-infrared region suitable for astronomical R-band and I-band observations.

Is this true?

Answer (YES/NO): NO